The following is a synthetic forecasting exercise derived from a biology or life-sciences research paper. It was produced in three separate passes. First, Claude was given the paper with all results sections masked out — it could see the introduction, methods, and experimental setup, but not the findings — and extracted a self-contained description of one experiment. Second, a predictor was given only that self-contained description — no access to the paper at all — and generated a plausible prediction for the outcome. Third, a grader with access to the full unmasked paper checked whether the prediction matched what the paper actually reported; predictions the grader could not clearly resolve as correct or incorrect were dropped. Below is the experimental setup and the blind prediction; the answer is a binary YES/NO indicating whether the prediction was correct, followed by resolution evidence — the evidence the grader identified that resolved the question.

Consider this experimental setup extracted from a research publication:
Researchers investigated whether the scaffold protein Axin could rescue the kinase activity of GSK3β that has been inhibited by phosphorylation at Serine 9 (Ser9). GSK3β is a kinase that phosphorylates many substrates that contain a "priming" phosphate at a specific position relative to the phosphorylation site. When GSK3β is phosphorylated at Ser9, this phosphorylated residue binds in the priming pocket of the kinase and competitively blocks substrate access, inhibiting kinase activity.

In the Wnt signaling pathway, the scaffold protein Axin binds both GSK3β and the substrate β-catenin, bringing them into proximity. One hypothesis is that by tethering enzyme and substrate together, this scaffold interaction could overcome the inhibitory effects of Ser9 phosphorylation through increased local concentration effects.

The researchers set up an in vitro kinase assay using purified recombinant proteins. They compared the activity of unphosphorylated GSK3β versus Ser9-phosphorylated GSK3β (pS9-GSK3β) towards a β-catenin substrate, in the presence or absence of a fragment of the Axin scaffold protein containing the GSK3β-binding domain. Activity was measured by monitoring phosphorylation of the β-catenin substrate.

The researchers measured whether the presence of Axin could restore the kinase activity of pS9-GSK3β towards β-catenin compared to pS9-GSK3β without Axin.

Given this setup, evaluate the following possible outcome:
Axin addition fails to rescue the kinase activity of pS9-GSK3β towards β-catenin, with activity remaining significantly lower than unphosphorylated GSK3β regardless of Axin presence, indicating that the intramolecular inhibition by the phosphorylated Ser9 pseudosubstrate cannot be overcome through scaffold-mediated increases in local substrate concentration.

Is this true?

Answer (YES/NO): NO